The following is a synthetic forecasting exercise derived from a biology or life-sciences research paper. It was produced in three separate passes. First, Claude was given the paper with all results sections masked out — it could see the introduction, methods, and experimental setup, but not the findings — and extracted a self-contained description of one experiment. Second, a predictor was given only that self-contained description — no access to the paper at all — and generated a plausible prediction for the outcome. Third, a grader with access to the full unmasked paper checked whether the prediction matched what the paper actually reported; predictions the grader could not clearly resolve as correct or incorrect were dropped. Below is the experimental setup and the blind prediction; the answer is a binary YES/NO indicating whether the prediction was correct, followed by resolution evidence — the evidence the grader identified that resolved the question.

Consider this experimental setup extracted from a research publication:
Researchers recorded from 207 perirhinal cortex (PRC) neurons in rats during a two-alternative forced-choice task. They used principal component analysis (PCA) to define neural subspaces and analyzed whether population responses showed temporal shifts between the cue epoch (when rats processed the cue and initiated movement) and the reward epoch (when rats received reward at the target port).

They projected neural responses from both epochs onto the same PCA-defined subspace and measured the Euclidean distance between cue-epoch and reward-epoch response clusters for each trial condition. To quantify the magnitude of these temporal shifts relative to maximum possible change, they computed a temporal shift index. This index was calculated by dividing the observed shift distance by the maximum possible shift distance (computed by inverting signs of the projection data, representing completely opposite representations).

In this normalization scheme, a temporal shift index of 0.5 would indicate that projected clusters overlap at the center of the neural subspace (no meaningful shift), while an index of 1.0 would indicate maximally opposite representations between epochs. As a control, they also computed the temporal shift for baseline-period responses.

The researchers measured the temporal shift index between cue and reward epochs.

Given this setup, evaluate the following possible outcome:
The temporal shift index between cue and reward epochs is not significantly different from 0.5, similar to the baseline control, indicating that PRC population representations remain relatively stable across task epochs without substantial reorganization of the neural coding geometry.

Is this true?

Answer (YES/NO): NO